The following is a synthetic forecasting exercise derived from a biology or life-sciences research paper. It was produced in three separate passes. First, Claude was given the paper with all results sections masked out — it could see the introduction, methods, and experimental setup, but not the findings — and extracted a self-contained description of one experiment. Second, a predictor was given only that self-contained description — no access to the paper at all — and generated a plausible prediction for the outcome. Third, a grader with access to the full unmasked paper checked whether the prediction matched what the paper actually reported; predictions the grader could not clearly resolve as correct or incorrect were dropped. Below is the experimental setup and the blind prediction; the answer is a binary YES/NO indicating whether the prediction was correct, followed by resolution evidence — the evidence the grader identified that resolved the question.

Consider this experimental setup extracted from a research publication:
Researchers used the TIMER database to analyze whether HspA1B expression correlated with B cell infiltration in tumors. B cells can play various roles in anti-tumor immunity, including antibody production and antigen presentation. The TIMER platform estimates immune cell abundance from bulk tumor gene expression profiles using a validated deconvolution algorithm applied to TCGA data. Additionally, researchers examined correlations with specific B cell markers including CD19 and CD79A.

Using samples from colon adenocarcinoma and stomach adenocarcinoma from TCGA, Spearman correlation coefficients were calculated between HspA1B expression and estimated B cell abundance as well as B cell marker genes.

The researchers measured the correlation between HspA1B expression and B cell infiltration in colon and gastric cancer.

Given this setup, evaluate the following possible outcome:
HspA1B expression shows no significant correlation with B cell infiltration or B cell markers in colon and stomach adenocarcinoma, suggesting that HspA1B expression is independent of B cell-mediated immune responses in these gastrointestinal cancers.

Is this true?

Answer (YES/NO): NO